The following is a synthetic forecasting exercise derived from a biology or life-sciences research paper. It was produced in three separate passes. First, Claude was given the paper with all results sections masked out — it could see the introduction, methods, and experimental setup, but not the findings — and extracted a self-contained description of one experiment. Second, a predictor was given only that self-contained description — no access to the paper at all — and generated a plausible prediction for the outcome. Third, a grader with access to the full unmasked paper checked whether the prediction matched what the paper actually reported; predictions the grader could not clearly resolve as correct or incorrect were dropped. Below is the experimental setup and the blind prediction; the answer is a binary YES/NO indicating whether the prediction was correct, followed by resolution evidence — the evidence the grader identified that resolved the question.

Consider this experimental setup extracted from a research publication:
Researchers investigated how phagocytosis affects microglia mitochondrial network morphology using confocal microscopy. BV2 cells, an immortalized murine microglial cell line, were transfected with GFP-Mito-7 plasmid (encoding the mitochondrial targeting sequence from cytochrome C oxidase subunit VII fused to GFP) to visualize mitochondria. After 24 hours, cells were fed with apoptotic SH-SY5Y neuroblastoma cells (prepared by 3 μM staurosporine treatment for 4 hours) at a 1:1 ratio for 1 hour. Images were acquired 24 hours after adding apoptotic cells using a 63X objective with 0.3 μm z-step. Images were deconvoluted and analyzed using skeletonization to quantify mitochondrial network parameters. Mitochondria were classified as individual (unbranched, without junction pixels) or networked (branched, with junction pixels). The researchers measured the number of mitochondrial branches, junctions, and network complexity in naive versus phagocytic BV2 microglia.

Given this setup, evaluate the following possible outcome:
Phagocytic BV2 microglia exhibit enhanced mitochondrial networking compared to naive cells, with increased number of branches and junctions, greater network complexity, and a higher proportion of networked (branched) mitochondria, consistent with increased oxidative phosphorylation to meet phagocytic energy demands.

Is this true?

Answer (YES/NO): NO